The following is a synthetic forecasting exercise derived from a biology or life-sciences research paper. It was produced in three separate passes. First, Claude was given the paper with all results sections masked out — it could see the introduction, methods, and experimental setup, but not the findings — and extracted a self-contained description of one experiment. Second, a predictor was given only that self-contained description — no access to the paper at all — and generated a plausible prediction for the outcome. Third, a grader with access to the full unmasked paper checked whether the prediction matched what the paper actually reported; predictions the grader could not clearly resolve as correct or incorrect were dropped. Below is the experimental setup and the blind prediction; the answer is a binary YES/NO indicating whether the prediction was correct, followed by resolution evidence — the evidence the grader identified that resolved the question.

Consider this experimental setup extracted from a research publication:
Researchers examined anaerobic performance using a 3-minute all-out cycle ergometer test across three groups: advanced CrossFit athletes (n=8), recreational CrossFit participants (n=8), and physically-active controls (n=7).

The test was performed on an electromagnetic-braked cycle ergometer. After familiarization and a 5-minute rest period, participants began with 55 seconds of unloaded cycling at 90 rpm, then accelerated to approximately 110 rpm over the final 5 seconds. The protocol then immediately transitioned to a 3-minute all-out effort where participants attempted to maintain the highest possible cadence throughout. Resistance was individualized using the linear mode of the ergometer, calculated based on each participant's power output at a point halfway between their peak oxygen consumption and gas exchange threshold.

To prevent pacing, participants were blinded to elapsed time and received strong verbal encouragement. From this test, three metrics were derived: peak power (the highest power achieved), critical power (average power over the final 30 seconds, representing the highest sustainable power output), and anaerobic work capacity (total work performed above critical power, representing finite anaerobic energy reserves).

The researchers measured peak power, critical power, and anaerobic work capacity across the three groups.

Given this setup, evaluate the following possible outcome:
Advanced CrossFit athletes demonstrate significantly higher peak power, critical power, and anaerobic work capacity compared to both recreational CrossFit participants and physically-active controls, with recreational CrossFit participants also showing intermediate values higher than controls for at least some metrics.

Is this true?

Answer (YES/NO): NO